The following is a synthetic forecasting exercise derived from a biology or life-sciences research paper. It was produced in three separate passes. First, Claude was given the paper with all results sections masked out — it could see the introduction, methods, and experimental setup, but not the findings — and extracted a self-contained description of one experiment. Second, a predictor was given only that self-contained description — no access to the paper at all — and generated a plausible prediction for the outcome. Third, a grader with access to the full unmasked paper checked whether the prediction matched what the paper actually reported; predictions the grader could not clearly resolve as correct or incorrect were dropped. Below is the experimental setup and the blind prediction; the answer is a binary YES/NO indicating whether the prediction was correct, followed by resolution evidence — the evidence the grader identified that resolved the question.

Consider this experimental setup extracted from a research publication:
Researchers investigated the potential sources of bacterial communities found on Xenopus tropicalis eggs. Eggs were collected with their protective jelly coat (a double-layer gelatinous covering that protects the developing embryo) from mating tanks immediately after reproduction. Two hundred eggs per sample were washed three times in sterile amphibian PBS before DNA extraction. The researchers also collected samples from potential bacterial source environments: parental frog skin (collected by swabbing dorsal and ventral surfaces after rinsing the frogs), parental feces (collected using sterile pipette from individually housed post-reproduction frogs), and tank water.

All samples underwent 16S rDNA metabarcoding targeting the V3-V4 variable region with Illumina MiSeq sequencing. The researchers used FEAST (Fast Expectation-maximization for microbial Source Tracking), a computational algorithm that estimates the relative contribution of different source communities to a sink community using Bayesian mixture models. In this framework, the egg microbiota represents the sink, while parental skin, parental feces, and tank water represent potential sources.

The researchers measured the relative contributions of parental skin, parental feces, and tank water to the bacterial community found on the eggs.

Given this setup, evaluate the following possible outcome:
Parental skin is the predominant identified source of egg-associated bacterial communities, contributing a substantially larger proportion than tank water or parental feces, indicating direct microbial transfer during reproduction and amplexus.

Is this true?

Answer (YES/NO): NO